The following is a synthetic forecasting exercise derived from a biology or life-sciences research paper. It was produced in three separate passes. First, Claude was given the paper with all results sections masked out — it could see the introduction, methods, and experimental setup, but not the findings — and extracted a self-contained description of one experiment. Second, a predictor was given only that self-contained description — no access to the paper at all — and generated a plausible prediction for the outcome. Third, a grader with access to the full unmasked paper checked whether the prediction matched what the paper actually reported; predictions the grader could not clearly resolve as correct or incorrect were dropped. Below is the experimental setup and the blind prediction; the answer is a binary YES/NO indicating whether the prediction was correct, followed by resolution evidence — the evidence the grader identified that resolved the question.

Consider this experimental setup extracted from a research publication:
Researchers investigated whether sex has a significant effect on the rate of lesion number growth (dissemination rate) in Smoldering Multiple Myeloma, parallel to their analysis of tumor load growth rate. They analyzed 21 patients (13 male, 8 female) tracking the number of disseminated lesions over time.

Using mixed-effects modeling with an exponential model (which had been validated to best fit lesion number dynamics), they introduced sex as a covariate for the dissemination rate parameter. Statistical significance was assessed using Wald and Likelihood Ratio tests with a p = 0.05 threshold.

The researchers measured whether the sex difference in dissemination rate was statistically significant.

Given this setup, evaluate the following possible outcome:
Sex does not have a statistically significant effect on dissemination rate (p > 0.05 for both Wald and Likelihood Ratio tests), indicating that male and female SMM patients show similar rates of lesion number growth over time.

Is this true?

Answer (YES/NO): NO